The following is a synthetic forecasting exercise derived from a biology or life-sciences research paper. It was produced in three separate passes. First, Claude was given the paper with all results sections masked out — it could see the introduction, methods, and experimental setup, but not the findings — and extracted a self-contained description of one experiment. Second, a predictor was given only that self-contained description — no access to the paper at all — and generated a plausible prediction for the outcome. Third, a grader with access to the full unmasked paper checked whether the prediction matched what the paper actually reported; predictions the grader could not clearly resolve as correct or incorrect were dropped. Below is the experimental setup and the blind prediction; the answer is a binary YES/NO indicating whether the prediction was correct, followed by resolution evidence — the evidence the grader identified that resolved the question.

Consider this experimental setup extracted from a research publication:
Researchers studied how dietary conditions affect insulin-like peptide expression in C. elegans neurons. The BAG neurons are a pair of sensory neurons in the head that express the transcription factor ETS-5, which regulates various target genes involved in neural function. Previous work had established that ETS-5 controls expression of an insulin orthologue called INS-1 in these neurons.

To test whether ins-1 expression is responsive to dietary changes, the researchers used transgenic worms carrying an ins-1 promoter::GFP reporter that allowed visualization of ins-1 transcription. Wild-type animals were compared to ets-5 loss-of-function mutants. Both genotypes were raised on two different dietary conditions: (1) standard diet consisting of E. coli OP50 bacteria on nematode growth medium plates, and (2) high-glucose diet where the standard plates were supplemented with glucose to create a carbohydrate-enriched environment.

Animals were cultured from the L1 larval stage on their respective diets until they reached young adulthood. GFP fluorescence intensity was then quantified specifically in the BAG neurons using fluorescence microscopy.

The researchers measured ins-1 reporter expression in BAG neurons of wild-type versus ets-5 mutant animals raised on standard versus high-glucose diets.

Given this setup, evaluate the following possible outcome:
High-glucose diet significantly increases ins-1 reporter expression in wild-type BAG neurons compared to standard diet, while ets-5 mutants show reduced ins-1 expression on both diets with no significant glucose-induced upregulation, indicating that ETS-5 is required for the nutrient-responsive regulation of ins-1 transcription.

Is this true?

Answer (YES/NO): NO